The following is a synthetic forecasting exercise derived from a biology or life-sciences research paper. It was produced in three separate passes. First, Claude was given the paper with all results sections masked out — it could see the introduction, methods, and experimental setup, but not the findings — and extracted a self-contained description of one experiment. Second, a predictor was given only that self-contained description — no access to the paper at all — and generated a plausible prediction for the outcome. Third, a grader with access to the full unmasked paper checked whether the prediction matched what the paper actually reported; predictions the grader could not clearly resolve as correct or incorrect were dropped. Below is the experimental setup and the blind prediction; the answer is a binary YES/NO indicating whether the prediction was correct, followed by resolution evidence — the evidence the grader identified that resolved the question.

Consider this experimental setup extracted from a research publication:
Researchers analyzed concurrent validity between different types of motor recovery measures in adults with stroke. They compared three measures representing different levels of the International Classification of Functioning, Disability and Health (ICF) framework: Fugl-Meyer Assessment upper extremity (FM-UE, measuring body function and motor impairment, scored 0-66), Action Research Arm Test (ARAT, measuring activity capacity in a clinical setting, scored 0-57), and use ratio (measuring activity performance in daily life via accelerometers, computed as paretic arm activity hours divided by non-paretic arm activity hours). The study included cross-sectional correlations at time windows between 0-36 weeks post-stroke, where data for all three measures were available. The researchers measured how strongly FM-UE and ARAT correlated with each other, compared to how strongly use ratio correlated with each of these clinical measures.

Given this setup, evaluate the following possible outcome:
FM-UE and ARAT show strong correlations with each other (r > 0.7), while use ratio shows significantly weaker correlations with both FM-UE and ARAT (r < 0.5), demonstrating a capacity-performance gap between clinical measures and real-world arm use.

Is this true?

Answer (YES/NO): NO